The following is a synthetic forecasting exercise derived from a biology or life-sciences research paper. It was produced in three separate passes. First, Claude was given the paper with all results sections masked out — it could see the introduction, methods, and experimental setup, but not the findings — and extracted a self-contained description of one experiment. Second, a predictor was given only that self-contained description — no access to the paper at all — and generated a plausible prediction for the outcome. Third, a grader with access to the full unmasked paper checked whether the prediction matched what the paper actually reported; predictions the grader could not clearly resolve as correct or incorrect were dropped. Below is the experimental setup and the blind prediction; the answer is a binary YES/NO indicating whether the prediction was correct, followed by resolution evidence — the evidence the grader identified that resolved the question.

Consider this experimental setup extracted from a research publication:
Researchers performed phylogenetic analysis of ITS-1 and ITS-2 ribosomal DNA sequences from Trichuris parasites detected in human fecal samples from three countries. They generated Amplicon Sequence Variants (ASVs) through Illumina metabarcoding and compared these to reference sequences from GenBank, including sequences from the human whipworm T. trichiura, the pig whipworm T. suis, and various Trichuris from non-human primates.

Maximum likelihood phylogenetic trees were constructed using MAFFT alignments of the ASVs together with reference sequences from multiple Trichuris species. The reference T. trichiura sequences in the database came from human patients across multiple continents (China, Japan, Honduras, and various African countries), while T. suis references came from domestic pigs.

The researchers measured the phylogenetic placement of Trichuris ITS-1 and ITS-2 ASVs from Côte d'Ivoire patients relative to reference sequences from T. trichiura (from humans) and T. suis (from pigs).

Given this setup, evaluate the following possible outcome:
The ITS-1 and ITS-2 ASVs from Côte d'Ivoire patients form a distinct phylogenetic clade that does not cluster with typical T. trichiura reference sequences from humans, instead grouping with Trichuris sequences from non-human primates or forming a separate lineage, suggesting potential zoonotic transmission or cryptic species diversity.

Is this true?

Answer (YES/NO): YES